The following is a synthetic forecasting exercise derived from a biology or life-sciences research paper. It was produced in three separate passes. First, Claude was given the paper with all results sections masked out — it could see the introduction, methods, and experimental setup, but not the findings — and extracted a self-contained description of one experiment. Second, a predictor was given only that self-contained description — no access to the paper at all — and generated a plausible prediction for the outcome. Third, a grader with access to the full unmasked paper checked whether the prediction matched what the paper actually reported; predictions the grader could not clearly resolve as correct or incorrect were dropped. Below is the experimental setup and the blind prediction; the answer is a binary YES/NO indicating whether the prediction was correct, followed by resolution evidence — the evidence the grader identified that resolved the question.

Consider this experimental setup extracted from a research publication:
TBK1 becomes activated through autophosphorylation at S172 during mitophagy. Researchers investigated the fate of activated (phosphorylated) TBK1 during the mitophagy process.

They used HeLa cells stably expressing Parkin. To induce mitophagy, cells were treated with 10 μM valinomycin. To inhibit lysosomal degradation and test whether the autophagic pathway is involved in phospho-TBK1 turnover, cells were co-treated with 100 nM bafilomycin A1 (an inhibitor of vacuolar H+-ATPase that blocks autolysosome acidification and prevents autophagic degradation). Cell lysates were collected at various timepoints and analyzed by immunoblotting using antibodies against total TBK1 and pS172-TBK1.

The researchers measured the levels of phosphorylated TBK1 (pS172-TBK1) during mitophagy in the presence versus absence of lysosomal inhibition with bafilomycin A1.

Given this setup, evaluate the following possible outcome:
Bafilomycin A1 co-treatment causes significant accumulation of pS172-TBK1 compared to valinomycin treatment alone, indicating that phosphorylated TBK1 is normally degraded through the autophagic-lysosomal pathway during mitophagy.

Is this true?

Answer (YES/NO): YES